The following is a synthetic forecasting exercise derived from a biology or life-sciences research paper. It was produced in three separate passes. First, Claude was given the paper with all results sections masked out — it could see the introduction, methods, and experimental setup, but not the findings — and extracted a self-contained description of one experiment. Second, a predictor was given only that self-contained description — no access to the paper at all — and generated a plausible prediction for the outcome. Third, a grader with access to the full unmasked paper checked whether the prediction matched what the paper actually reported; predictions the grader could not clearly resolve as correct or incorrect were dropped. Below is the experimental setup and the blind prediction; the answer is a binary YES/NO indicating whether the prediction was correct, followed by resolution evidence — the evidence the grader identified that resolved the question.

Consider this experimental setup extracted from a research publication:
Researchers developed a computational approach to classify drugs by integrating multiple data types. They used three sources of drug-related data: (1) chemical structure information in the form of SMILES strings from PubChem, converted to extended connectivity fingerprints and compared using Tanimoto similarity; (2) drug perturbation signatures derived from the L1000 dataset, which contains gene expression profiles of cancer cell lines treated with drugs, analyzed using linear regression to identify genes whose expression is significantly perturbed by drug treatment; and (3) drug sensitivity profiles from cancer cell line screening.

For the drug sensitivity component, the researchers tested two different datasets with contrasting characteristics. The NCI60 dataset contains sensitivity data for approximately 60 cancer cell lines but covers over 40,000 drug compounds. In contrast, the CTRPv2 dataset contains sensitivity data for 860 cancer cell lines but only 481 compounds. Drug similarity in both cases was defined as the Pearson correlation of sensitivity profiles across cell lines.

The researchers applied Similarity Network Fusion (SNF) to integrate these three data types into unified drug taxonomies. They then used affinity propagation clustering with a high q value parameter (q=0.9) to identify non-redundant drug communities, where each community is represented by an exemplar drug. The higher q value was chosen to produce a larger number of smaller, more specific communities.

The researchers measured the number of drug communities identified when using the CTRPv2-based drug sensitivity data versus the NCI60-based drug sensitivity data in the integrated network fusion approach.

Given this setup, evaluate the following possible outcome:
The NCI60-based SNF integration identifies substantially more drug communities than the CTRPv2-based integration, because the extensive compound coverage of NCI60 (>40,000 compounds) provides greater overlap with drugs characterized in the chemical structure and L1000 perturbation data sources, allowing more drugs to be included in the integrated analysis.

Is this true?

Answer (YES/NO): NO